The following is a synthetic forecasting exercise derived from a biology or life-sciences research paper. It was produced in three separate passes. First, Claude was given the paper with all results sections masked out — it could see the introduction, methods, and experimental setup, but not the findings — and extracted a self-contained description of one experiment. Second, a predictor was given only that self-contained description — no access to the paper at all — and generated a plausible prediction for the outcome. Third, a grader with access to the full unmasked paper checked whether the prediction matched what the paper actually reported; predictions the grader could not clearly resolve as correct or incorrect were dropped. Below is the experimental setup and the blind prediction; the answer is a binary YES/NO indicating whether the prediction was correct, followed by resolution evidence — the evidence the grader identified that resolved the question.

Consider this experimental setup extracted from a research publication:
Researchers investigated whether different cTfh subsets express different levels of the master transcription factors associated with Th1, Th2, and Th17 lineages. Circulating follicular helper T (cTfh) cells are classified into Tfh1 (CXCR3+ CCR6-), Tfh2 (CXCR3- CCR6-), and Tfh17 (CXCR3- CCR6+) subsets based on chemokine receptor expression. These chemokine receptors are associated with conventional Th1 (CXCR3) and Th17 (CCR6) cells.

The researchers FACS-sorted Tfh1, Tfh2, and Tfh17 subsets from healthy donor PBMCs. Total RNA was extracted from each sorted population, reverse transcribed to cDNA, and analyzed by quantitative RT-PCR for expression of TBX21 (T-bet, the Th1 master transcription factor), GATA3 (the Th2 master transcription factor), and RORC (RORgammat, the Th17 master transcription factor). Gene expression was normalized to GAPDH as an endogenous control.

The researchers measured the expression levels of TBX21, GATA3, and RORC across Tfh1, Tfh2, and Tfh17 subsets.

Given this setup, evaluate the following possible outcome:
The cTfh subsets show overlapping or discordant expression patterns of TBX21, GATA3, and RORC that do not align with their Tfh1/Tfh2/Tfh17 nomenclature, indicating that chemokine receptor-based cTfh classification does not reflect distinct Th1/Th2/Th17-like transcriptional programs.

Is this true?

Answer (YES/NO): NO